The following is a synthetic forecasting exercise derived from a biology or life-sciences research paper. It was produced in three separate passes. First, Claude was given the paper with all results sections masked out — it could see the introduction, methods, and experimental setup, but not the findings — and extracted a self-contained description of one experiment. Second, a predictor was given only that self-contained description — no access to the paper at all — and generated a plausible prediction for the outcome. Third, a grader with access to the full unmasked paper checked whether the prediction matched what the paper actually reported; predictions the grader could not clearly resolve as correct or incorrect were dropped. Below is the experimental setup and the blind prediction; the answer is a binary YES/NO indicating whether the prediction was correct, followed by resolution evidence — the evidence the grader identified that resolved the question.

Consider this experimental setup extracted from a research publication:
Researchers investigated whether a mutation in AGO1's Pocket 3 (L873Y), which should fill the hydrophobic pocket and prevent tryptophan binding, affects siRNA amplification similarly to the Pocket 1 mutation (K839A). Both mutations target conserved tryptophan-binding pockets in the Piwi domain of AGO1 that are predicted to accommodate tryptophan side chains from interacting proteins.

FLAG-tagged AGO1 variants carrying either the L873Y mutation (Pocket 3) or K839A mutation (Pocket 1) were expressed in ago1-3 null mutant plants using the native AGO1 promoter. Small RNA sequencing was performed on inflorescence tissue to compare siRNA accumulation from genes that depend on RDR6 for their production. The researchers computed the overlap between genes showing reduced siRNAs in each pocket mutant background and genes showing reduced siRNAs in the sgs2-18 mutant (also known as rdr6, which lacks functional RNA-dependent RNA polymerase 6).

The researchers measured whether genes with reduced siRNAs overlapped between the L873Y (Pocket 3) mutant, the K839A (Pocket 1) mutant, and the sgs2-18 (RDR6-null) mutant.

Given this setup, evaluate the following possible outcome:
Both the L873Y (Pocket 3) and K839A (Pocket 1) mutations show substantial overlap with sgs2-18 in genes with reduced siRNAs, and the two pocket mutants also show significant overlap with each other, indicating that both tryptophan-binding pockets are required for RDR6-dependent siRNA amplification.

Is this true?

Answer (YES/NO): NO